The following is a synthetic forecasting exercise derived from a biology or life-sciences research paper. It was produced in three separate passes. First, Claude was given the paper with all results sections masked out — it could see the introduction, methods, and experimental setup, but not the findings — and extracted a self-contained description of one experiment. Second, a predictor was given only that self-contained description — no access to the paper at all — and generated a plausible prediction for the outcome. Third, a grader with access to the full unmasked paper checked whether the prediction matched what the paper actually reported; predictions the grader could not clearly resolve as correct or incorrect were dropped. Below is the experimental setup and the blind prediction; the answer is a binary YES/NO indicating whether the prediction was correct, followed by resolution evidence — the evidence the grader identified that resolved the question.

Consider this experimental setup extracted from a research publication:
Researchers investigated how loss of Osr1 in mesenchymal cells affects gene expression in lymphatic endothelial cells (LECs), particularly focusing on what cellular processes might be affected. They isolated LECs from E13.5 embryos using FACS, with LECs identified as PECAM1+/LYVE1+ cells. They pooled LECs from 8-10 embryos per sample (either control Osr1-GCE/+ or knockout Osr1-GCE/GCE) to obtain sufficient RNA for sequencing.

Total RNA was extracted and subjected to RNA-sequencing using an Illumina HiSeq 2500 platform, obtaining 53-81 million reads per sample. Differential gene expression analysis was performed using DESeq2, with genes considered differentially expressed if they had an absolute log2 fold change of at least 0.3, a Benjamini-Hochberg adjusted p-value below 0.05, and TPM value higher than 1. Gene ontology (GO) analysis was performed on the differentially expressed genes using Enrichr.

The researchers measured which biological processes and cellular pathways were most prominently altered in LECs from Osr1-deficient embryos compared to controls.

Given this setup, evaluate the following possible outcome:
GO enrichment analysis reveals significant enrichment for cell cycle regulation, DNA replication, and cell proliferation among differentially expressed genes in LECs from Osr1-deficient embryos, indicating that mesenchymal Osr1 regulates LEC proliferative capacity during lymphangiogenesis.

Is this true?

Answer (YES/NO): NO